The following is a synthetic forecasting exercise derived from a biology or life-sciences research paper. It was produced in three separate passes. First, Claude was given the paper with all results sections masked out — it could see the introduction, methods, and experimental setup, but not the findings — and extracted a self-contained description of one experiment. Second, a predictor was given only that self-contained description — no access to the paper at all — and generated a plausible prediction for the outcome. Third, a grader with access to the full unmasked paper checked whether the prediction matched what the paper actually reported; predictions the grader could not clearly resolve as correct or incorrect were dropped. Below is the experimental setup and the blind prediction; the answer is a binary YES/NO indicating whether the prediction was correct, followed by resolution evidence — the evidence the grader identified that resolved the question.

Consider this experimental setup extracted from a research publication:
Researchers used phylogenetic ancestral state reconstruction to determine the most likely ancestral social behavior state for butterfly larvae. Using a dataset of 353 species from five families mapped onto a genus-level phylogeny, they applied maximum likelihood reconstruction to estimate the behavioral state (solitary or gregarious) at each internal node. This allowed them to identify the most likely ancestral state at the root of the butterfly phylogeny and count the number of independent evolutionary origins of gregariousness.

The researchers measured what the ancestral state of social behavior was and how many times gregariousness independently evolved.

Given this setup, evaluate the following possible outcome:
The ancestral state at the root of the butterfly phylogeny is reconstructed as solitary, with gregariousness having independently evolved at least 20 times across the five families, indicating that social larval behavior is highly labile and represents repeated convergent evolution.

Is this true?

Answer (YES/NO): YES